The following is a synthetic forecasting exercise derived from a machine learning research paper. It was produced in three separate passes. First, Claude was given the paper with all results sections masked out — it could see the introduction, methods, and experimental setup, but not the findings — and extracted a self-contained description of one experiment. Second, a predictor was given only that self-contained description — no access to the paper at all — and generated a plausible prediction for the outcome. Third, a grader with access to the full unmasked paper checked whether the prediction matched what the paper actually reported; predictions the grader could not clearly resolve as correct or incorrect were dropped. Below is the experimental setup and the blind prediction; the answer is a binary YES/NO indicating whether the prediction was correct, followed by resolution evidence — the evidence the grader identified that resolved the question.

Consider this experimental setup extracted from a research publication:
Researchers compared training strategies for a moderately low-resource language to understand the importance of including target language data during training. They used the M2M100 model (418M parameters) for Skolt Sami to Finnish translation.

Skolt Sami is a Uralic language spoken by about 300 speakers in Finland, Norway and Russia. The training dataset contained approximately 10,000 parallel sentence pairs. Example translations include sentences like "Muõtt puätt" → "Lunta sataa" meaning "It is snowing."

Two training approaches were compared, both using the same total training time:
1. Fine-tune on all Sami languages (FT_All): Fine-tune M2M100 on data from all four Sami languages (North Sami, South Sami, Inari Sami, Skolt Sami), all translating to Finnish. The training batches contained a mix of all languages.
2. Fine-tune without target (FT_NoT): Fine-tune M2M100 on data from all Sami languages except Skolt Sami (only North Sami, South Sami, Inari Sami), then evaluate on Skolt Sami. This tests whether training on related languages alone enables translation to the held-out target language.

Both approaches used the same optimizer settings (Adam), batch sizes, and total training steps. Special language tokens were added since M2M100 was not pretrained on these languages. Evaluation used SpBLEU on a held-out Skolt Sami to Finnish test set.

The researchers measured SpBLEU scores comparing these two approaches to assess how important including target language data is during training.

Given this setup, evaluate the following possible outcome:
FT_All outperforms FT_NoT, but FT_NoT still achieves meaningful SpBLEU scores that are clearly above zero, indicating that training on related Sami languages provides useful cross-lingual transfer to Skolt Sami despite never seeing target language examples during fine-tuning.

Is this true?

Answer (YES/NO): YES